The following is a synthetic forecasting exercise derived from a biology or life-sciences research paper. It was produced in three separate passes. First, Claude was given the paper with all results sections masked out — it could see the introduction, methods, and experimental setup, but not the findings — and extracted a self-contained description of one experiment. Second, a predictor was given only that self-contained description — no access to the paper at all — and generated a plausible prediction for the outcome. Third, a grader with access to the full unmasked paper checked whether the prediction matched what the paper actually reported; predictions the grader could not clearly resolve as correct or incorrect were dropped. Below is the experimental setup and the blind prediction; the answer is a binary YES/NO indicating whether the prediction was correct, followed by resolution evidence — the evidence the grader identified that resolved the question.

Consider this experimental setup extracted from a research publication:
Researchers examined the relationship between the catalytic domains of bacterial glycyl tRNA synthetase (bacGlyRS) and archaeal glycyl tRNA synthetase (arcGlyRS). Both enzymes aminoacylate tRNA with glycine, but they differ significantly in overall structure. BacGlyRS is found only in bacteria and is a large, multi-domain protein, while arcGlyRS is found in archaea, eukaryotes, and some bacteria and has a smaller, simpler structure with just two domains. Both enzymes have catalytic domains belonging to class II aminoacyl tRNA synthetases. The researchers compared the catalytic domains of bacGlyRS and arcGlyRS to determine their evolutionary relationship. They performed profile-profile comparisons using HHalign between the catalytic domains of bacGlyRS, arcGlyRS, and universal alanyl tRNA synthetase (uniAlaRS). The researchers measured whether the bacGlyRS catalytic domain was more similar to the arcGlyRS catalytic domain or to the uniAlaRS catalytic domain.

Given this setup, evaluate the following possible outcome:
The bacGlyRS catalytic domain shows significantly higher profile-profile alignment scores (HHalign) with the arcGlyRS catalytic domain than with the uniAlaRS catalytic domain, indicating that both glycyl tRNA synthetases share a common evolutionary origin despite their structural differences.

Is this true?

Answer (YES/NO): NO